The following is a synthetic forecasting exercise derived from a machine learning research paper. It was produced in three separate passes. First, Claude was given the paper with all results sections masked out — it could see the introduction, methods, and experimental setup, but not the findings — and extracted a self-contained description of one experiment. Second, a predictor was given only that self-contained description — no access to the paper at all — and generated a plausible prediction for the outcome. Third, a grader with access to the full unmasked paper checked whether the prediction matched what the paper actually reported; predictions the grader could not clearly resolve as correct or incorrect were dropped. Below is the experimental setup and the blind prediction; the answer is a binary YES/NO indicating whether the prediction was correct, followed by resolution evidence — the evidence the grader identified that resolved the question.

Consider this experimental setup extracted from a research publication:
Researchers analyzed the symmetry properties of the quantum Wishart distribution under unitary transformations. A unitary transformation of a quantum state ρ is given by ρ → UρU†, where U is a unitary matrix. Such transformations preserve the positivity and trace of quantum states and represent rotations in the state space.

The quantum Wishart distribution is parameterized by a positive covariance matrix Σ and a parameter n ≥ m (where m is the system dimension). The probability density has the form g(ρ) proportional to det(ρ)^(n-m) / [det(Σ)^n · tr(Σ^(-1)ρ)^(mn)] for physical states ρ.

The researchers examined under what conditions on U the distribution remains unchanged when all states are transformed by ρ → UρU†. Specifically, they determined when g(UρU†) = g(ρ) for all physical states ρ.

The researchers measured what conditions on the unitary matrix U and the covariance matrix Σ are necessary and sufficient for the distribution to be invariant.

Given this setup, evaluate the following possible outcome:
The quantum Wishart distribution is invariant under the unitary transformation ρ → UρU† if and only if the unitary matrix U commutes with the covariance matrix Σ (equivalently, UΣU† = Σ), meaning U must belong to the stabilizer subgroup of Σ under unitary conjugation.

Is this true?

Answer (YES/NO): YES